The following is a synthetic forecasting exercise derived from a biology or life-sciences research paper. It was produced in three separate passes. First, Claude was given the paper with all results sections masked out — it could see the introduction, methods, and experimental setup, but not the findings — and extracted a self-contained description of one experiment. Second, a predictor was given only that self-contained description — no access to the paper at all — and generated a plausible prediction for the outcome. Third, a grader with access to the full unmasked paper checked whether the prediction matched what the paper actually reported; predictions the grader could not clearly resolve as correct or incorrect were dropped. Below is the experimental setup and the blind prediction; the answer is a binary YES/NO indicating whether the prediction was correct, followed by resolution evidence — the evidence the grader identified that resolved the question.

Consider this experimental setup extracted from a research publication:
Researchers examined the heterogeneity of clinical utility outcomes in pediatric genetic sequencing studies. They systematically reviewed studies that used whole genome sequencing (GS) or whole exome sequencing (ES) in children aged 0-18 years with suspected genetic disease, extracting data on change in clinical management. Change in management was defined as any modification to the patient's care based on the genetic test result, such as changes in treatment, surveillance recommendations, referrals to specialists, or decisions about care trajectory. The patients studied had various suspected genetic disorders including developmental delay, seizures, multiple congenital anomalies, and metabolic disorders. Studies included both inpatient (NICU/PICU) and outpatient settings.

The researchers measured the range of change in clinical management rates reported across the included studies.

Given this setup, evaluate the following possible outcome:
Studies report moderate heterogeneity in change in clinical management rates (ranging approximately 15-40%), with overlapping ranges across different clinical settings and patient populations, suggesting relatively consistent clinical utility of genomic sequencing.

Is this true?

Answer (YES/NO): NO